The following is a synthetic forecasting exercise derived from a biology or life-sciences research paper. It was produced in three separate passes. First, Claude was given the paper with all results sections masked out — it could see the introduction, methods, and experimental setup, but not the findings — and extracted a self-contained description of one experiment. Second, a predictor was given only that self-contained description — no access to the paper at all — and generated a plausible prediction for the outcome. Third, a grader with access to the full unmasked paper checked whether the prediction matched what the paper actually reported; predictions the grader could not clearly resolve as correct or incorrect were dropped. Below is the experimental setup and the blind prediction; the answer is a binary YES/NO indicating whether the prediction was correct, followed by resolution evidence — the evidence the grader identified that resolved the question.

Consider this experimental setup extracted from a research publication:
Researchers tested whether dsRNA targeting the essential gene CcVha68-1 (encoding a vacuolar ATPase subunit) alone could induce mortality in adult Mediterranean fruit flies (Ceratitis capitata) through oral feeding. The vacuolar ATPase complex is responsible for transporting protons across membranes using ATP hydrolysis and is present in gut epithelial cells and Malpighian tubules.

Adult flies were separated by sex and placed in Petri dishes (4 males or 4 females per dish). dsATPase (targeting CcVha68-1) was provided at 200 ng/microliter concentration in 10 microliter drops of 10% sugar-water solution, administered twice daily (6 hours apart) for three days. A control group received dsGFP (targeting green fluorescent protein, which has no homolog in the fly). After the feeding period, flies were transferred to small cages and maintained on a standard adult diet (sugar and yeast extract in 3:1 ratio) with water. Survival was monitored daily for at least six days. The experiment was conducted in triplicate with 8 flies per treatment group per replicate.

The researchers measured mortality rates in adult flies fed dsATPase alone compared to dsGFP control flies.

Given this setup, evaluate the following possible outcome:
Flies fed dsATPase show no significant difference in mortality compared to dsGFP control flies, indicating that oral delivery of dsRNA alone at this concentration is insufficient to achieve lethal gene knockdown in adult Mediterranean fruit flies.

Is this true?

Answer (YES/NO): NO